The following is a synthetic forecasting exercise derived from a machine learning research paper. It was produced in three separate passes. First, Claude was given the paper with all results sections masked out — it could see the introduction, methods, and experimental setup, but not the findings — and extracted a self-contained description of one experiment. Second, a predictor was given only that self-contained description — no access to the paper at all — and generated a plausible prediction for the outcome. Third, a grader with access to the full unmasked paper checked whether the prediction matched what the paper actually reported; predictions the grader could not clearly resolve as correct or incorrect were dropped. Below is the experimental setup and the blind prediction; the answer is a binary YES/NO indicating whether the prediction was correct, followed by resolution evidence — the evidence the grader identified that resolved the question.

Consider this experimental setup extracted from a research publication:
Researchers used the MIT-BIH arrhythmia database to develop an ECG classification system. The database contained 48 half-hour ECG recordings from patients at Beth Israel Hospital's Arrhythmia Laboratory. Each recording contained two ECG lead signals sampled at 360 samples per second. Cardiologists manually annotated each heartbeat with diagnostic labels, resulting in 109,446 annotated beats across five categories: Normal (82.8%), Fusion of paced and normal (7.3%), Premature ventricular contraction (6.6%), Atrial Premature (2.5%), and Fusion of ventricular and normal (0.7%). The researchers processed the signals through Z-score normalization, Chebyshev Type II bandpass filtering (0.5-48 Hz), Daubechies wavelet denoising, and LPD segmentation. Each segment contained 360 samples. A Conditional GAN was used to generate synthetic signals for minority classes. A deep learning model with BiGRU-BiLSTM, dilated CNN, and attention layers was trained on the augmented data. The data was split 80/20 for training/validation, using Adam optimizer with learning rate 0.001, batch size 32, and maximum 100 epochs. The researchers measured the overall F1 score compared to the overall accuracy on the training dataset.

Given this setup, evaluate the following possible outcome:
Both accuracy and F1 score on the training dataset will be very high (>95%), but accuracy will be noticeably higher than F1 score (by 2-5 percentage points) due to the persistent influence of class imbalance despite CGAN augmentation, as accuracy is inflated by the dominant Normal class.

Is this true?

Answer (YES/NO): NO